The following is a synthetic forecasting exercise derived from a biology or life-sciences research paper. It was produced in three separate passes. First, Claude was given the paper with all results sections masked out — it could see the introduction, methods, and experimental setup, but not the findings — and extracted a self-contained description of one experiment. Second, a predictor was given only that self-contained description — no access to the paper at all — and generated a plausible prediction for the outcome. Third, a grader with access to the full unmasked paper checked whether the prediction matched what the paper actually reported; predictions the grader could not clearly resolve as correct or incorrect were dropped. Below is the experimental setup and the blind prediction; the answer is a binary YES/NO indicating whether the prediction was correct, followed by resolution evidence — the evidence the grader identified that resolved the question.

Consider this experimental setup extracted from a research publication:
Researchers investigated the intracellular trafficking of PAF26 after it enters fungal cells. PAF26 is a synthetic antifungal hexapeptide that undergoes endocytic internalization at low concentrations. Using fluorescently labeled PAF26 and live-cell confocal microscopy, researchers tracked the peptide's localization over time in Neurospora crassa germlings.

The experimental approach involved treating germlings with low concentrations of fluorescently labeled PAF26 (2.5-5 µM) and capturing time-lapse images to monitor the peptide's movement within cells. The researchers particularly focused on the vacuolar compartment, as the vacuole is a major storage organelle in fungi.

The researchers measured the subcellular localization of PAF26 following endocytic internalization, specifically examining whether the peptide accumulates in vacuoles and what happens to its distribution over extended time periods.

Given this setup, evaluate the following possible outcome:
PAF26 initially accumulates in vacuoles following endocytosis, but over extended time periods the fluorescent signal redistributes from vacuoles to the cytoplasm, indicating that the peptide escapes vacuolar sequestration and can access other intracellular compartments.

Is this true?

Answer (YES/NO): YES